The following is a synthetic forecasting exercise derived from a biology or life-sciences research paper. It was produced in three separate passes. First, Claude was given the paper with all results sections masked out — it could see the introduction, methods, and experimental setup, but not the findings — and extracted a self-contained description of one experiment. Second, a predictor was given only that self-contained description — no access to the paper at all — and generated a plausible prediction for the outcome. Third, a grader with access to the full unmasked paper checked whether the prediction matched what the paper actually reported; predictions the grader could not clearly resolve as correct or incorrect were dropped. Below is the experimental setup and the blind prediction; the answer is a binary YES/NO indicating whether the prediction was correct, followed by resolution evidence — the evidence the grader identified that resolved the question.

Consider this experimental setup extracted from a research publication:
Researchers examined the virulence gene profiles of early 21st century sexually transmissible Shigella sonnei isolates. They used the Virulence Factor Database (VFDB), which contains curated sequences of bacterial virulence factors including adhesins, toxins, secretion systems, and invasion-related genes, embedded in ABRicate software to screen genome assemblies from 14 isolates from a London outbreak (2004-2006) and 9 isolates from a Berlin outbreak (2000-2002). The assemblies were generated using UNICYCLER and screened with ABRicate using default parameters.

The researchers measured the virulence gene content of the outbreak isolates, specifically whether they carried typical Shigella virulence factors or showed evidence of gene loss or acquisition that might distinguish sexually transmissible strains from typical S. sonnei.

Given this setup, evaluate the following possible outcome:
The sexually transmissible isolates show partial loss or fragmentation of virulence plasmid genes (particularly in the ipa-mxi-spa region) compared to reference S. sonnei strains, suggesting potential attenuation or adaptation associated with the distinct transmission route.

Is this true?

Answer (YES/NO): NO